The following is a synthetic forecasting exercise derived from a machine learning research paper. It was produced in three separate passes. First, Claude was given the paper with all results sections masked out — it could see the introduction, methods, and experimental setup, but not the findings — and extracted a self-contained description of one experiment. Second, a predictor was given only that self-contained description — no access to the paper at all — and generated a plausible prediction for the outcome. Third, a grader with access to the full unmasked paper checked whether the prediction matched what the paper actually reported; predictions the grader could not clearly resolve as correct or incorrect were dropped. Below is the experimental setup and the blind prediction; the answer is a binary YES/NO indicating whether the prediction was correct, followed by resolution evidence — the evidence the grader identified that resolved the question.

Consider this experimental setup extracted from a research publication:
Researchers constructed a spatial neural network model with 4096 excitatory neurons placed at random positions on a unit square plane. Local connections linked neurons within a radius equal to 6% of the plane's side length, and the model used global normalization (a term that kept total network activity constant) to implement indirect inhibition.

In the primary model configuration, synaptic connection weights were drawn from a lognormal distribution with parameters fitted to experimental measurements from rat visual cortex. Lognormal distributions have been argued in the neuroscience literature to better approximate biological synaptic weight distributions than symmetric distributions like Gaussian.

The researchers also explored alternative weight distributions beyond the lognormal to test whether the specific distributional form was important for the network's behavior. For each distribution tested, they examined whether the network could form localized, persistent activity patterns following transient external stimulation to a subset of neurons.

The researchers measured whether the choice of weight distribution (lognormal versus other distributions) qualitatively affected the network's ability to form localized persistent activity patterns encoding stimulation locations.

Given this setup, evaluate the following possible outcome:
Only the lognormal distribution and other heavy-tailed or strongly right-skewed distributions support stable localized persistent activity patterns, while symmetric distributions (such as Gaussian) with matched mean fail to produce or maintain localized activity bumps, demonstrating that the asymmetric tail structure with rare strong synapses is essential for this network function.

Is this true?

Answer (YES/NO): NO